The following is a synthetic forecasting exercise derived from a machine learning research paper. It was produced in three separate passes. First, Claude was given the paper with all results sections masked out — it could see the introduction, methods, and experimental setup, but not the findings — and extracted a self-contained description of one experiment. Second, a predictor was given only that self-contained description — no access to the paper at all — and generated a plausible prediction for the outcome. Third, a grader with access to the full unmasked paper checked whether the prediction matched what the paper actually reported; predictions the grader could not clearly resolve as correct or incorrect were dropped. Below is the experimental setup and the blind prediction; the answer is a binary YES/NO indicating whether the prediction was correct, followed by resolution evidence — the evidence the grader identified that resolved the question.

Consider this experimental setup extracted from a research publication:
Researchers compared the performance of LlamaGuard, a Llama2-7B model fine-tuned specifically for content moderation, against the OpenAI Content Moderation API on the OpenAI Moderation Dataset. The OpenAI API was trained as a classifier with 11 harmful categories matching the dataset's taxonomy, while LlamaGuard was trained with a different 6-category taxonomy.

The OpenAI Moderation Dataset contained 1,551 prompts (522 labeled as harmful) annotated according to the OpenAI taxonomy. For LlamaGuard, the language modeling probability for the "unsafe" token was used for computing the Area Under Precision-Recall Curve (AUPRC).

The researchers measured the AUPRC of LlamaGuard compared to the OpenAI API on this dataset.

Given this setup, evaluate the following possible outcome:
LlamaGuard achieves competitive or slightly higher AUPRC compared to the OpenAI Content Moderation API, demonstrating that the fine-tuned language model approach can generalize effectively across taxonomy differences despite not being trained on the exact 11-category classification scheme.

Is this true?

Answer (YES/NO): NO